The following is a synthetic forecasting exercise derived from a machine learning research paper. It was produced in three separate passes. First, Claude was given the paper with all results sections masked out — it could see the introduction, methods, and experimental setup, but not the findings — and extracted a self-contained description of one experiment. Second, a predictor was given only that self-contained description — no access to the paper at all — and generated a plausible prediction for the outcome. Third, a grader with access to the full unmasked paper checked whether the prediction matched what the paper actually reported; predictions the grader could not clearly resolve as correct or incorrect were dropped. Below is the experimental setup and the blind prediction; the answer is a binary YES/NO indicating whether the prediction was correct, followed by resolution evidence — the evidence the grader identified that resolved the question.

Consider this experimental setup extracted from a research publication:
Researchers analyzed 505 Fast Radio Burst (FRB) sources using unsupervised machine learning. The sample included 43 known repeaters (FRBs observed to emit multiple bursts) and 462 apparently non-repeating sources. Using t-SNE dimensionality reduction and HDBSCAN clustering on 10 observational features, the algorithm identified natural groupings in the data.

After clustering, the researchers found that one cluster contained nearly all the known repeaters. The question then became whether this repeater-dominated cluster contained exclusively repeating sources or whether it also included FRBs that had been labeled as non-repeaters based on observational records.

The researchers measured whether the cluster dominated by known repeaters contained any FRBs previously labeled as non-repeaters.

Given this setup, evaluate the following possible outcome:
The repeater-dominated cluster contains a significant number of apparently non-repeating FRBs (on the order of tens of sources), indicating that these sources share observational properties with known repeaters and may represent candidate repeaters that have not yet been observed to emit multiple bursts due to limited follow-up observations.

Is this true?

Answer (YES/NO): NO